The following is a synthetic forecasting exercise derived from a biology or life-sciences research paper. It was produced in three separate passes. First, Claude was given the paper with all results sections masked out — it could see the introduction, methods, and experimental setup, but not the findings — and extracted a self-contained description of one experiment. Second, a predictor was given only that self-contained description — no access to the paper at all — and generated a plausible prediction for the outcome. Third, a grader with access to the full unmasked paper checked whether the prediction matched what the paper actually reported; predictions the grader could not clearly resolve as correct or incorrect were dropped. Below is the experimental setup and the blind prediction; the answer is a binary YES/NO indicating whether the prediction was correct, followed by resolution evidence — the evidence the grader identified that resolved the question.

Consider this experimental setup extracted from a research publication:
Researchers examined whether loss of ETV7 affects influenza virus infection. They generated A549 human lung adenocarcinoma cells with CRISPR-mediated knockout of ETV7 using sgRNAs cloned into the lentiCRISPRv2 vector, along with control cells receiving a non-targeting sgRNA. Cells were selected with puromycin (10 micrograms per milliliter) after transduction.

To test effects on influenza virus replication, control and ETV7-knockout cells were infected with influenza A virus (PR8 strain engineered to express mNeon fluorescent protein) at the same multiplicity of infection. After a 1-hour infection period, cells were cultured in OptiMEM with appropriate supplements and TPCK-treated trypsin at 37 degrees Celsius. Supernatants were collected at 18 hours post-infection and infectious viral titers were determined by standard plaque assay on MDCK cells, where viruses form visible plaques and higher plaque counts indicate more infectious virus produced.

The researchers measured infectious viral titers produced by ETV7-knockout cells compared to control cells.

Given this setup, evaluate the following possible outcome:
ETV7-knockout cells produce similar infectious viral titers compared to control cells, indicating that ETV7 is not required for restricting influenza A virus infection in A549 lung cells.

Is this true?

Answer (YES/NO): NO